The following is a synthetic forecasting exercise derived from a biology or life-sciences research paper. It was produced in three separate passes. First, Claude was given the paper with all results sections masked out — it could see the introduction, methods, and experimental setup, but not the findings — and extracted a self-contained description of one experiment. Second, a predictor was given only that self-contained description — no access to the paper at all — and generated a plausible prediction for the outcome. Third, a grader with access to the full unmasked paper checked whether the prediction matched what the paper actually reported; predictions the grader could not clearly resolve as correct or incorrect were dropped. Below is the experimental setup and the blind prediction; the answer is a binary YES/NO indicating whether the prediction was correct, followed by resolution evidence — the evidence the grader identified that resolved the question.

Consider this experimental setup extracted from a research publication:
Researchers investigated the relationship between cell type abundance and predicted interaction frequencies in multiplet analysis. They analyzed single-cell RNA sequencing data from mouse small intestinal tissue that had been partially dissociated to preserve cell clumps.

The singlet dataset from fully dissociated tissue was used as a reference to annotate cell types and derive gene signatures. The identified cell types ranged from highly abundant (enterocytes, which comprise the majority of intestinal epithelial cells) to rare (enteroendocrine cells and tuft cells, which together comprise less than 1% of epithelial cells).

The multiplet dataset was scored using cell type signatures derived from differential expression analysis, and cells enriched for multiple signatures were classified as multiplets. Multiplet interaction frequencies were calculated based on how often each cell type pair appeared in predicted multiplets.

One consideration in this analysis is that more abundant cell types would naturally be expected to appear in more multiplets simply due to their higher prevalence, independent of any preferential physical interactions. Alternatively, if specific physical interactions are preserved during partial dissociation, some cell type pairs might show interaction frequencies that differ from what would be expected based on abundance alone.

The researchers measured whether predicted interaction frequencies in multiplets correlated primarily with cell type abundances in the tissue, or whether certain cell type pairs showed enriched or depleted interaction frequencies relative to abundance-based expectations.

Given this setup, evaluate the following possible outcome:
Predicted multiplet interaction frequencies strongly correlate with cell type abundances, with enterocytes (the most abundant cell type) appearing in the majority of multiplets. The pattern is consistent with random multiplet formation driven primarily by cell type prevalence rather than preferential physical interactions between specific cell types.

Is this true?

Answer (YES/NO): NO